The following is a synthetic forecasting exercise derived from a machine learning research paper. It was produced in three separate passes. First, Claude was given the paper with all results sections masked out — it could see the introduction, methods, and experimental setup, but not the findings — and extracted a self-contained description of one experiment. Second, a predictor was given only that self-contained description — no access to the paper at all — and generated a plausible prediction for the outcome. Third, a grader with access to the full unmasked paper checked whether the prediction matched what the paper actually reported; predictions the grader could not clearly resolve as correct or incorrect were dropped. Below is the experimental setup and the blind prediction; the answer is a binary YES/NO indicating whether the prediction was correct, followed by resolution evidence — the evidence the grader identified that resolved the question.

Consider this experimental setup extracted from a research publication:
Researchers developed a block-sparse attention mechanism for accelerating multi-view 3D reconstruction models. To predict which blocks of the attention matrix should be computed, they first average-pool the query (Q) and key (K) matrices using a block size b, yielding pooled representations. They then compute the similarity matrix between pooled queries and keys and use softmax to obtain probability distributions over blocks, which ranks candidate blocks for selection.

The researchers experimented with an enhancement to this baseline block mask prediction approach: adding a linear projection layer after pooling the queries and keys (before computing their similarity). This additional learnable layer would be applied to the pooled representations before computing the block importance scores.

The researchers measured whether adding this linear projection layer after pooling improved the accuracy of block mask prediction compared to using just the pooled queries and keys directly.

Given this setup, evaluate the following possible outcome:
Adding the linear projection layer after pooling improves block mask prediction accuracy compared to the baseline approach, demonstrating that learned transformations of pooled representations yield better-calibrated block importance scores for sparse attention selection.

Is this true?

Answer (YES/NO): NO